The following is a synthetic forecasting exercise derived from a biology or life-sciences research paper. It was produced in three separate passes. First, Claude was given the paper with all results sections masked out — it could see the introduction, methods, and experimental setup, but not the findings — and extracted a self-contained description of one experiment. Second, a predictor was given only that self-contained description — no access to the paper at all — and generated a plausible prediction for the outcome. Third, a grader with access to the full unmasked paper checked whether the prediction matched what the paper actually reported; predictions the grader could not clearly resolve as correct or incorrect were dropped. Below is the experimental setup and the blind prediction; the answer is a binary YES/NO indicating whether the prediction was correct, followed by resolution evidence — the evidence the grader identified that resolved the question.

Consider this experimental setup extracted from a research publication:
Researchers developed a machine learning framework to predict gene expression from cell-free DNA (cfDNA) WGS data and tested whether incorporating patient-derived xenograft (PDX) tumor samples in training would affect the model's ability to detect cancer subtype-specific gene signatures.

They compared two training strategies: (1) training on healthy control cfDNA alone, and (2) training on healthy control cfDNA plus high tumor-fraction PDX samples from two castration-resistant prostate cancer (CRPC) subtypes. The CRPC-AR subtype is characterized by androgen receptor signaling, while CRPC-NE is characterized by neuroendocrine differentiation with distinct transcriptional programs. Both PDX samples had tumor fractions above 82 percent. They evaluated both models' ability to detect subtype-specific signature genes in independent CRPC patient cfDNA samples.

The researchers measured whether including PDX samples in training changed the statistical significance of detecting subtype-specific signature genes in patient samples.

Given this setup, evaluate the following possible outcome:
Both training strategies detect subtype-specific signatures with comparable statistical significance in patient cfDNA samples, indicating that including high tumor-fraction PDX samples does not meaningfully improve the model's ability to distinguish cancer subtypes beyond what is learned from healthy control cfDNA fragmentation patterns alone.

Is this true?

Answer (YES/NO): YES